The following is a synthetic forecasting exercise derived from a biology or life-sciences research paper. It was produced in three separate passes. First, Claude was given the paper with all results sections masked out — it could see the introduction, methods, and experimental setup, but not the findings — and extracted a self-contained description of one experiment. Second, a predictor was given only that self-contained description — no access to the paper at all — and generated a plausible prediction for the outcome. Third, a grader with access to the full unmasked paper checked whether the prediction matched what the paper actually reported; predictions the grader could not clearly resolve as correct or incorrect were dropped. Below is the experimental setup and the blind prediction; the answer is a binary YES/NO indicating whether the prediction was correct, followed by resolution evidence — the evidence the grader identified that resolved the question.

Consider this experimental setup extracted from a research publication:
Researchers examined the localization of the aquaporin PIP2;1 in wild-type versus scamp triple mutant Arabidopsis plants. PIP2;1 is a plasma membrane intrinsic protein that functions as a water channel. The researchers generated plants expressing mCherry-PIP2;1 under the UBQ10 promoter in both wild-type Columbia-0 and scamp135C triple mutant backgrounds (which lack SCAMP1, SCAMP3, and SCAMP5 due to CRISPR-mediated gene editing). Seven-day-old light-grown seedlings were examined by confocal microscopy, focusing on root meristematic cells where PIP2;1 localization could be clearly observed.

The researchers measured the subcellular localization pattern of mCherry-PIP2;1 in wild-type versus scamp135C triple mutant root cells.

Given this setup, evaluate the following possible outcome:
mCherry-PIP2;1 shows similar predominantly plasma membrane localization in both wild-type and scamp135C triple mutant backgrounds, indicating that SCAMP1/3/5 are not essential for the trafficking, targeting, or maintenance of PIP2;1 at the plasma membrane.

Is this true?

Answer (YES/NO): NO